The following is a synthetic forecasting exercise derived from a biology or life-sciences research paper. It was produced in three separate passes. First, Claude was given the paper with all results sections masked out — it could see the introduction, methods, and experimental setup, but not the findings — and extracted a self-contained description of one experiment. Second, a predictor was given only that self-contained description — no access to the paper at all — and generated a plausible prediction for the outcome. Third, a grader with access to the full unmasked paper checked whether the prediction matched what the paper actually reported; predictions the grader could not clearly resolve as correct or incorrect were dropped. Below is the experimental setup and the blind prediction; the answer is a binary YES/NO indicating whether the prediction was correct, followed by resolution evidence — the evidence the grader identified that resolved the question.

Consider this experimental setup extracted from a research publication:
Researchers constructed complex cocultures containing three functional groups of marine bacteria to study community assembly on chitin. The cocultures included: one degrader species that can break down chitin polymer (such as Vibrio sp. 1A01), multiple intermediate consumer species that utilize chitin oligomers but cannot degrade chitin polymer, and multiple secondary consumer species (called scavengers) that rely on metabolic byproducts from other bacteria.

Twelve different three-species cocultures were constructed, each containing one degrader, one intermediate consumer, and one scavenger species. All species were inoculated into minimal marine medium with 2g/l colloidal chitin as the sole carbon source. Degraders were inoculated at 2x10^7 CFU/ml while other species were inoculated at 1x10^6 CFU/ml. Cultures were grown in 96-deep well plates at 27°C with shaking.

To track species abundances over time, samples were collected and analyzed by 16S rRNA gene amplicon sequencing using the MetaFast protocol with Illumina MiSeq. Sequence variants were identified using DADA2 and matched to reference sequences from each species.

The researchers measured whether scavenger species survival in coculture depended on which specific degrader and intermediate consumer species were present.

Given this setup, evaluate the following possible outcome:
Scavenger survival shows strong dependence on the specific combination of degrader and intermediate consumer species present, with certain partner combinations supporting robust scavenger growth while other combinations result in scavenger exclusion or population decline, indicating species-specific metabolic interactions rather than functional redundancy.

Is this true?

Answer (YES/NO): YES